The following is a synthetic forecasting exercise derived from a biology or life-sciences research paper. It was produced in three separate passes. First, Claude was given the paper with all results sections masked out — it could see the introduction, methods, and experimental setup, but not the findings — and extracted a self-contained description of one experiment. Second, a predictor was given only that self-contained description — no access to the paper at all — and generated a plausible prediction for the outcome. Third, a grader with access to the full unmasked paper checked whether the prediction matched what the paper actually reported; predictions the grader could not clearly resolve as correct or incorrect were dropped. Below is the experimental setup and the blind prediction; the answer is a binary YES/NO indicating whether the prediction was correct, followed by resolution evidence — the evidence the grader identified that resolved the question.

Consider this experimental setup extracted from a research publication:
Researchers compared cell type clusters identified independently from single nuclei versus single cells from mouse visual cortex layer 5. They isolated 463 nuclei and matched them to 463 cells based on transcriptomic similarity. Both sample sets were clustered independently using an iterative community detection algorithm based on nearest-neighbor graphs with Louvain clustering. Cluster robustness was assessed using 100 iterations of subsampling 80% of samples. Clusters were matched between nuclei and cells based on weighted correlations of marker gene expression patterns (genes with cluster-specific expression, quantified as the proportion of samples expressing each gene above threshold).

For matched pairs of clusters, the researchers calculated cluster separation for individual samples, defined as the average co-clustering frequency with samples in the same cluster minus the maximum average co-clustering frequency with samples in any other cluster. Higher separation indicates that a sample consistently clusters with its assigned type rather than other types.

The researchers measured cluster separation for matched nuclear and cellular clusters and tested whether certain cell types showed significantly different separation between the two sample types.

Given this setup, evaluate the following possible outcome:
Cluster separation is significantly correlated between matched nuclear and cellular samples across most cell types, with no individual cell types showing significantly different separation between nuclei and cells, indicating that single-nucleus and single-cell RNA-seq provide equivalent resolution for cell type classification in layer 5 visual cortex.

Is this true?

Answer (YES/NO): NO